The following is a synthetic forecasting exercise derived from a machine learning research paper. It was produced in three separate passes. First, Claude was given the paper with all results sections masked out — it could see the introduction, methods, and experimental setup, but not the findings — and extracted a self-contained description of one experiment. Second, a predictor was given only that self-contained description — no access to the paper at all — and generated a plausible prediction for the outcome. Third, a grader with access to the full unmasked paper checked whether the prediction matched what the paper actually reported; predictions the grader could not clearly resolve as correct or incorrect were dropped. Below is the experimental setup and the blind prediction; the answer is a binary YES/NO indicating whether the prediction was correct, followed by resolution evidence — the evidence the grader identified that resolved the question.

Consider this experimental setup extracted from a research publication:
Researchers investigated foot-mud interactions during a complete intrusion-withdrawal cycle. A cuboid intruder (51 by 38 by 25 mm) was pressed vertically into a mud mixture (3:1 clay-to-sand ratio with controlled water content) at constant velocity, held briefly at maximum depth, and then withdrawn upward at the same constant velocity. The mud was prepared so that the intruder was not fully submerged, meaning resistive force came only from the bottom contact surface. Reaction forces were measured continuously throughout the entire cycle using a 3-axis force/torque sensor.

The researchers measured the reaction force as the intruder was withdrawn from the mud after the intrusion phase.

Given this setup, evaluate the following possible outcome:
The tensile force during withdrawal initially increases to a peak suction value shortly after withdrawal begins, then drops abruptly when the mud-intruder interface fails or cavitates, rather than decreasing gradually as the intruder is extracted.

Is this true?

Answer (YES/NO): NO